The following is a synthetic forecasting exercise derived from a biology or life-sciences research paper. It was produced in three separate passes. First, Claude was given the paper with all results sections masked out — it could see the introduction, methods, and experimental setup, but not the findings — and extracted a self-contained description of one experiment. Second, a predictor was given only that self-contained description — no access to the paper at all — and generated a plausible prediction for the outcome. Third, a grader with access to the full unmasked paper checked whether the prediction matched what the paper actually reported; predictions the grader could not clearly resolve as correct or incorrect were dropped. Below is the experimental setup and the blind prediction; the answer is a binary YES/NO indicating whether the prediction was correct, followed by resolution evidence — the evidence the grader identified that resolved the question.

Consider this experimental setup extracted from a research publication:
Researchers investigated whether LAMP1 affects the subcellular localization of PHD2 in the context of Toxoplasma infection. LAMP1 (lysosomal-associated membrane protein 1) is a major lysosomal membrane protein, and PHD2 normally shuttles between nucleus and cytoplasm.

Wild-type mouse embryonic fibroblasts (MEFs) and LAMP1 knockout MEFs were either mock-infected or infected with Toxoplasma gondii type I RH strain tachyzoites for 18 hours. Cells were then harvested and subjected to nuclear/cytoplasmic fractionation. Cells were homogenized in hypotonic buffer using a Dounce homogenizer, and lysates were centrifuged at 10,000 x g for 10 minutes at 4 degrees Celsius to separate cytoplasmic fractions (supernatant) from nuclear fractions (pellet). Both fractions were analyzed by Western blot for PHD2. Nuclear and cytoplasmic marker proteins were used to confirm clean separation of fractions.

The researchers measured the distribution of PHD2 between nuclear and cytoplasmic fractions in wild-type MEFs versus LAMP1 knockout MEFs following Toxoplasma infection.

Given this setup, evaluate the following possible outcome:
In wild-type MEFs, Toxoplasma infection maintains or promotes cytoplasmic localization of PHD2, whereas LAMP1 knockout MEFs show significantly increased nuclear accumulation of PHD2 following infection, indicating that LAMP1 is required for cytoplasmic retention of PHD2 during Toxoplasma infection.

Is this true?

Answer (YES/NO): NO